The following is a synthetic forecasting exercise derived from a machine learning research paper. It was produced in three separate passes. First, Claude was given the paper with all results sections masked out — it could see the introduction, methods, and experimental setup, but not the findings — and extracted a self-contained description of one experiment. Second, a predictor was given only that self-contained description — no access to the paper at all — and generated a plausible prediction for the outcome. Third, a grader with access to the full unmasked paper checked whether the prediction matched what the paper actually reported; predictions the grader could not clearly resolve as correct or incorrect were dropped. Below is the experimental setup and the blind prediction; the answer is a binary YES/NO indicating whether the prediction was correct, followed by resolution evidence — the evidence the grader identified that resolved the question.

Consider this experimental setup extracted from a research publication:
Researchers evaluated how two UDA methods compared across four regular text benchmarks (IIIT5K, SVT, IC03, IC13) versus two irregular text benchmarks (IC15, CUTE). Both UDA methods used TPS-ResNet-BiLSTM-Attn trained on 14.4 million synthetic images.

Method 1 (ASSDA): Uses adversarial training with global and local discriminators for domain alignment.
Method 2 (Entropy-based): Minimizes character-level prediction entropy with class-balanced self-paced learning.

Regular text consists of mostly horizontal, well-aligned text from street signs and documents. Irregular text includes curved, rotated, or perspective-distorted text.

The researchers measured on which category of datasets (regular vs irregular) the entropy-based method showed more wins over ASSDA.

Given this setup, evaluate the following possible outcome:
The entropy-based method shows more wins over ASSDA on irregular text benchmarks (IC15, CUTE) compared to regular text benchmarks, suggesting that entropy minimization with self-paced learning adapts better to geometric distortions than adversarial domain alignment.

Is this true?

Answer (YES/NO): NO